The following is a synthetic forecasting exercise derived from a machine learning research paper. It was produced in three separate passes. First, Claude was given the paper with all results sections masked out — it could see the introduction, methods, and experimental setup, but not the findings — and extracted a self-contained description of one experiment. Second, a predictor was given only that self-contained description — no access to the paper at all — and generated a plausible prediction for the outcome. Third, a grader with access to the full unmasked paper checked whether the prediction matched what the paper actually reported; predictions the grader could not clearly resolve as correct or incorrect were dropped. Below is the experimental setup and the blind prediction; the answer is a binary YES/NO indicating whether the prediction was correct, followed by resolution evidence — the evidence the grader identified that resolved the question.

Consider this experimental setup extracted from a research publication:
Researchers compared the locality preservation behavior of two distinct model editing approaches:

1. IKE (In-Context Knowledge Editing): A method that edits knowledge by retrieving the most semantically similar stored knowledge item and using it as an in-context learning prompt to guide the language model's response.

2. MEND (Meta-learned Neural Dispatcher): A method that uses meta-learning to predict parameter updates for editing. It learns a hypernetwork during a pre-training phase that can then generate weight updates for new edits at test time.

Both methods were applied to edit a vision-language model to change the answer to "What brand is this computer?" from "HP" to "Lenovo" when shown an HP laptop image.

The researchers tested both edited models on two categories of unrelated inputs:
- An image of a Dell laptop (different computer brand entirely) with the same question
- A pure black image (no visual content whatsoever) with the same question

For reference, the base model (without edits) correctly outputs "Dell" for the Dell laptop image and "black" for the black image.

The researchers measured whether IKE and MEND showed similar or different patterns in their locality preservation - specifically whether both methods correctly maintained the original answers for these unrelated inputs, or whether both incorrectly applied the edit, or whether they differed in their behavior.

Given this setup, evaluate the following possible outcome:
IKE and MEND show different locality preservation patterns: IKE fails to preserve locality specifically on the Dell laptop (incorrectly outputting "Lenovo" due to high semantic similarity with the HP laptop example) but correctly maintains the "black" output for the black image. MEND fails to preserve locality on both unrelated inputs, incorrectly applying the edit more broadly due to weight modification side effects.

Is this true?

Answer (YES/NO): NO